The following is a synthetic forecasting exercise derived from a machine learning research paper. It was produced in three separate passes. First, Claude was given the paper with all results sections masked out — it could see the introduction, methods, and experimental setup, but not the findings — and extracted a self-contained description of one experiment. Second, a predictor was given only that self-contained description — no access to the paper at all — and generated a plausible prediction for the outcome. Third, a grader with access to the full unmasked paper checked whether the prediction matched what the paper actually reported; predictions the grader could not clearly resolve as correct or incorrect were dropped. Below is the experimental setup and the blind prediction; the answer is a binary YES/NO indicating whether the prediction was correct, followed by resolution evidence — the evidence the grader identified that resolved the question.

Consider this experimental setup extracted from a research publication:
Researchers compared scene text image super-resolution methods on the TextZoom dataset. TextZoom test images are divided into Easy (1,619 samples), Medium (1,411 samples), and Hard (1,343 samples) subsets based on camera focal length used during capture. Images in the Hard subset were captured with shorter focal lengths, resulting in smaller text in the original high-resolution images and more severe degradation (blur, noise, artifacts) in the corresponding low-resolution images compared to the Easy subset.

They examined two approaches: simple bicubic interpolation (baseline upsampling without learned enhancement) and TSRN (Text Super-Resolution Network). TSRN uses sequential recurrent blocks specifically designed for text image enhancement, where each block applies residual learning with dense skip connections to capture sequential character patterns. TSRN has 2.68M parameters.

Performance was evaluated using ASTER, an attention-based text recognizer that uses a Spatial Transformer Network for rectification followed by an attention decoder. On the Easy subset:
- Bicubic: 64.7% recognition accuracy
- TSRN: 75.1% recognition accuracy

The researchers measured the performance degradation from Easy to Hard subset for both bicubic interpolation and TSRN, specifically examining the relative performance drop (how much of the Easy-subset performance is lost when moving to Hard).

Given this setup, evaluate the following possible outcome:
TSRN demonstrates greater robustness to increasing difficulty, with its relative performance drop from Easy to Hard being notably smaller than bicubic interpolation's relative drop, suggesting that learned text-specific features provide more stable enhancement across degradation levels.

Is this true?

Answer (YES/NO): YES